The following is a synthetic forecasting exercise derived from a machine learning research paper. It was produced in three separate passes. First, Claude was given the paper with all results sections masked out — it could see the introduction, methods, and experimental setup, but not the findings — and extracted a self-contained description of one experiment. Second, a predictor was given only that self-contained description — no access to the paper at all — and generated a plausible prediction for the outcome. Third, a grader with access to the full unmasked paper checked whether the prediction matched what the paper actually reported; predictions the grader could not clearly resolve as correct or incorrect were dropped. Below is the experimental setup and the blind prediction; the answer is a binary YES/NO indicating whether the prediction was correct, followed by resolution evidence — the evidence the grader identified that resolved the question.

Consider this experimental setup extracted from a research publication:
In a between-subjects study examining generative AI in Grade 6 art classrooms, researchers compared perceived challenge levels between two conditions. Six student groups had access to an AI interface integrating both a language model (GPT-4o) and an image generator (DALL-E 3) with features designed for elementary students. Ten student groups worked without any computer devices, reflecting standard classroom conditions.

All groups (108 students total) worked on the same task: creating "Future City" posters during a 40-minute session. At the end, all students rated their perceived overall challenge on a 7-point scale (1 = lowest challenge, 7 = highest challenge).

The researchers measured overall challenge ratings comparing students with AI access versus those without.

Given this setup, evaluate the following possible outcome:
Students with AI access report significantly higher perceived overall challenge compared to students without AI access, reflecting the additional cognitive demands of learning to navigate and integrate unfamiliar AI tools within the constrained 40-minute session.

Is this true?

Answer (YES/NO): NO